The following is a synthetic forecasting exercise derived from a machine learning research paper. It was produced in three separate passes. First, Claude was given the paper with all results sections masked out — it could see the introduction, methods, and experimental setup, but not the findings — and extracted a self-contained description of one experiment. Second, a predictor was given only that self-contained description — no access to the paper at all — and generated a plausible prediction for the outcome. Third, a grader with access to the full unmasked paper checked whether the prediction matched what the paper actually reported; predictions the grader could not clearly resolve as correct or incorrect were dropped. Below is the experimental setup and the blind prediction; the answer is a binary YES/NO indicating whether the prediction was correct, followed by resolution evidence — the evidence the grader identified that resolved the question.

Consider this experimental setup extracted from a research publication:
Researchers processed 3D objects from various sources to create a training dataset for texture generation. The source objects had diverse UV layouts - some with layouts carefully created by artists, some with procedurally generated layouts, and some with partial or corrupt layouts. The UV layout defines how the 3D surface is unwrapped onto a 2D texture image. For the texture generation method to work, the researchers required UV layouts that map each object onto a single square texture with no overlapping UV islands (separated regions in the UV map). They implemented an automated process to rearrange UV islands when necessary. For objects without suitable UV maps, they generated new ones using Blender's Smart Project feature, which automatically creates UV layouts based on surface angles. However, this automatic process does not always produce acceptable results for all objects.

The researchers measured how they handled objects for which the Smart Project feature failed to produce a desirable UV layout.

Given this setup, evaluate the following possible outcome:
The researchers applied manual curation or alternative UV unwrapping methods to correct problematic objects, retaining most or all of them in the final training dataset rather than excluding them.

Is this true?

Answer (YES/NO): NO